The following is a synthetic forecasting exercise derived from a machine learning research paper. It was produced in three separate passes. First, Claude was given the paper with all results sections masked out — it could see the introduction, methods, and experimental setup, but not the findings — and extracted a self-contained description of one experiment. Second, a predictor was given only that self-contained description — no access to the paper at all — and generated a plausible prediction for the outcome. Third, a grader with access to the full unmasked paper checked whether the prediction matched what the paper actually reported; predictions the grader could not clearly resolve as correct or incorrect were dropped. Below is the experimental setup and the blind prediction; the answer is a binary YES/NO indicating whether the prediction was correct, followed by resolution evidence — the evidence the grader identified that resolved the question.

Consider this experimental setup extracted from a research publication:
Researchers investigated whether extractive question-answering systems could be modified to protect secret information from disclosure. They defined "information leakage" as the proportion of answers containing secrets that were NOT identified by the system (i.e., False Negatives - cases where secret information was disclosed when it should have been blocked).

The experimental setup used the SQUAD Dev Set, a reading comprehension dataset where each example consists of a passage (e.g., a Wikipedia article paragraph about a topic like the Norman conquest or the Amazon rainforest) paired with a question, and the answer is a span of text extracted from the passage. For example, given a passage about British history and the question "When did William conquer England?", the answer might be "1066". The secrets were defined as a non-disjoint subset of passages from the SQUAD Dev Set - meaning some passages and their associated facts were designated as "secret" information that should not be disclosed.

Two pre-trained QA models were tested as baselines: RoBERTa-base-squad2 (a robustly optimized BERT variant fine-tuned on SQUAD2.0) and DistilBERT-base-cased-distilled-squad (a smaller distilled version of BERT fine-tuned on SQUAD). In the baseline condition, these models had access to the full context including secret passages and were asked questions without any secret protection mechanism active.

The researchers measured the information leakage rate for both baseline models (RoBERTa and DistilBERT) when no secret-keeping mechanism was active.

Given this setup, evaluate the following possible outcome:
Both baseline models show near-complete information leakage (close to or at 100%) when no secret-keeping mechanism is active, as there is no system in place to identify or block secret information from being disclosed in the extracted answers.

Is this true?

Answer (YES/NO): NO